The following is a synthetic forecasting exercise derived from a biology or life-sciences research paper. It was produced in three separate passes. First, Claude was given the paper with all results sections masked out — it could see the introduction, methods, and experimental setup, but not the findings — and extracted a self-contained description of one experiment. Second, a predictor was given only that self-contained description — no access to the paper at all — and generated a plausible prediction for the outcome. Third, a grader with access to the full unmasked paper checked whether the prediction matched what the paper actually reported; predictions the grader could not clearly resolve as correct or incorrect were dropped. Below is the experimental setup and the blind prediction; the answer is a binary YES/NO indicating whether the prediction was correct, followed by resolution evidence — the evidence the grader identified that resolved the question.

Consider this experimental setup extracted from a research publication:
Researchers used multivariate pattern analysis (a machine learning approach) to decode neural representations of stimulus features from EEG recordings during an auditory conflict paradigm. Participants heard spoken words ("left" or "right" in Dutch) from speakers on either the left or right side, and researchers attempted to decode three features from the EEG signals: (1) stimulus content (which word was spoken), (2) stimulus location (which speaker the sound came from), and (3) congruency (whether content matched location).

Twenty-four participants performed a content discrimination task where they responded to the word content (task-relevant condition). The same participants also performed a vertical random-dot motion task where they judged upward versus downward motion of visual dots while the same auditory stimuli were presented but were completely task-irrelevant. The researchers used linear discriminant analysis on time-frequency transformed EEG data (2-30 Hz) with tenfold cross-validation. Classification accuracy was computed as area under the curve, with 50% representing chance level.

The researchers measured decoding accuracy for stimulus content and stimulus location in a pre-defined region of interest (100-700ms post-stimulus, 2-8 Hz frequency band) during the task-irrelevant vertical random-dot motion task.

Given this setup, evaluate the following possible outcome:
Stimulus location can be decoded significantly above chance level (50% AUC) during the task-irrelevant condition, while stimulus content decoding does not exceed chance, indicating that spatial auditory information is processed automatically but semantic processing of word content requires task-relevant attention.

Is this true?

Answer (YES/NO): NO